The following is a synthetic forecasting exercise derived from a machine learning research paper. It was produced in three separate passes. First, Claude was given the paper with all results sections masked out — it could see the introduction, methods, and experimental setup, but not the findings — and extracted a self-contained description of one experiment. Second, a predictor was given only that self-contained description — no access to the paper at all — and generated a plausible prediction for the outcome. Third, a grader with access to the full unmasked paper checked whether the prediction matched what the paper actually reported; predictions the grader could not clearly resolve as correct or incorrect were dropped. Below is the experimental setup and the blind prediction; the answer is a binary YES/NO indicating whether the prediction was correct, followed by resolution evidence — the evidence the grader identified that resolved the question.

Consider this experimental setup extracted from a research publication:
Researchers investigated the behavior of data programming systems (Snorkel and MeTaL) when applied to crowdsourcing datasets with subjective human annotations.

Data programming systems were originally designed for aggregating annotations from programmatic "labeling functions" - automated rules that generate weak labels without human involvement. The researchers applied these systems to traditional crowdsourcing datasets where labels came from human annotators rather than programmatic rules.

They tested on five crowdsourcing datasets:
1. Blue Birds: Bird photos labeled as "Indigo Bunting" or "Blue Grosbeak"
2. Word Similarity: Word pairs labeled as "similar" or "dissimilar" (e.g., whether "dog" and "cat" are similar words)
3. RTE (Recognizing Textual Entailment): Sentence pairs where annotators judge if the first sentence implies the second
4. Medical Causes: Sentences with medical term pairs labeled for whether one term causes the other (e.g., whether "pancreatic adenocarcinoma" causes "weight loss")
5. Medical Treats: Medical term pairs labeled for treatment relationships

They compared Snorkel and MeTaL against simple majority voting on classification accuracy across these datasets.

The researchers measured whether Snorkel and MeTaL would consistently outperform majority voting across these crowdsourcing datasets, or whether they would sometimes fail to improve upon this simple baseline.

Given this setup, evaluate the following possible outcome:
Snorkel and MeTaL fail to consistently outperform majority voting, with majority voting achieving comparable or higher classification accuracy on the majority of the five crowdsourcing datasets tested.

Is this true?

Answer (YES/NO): NO